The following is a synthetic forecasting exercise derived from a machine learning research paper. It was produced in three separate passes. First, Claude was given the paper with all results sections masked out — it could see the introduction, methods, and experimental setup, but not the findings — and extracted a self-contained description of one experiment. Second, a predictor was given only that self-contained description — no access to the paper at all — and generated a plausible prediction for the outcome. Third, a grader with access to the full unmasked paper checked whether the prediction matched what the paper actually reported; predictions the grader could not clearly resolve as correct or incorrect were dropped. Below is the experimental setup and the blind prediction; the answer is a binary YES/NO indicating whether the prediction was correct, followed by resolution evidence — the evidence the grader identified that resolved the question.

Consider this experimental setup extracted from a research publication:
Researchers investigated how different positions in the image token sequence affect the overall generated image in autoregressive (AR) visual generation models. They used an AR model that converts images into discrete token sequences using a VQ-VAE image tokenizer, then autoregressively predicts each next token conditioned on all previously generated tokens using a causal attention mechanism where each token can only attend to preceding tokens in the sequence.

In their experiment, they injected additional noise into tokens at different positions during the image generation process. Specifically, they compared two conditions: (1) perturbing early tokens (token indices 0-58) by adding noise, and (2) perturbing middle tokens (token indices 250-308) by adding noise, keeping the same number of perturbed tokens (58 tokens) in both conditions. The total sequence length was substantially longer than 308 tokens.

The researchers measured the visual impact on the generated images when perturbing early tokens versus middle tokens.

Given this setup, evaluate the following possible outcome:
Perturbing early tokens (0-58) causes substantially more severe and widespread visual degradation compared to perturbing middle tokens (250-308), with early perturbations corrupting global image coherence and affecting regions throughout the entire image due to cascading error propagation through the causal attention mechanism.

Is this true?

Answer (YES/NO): YES